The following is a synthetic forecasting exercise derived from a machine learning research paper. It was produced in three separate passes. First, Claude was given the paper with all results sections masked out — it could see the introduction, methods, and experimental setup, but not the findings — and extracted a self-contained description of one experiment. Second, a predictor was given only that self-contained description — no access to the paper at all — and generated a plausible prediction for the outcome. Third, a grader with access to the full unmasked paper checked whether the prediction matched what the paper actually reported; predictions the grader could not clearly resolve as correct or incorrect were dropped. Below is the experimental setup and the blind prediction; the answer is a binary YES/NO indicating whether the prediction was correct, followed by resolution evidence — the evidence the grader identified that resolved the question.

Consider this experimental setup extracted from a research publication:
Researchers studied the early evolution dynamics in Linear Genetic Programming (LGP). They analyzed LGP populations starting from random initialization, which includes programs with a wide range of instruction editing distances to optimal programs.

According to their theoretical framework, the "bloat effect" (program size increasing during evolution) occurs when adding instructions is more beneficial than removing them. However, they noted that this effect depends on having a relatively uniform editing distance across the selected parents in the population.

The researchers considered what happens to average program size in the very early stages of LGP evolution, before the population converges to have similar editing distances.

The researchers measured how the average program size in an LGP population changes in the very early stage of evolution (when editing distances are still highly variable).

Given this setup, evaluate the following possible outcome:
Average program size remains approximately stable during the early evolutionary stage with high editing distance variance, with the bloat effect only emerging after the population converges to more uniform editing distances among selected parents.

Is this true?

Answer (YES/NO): NO